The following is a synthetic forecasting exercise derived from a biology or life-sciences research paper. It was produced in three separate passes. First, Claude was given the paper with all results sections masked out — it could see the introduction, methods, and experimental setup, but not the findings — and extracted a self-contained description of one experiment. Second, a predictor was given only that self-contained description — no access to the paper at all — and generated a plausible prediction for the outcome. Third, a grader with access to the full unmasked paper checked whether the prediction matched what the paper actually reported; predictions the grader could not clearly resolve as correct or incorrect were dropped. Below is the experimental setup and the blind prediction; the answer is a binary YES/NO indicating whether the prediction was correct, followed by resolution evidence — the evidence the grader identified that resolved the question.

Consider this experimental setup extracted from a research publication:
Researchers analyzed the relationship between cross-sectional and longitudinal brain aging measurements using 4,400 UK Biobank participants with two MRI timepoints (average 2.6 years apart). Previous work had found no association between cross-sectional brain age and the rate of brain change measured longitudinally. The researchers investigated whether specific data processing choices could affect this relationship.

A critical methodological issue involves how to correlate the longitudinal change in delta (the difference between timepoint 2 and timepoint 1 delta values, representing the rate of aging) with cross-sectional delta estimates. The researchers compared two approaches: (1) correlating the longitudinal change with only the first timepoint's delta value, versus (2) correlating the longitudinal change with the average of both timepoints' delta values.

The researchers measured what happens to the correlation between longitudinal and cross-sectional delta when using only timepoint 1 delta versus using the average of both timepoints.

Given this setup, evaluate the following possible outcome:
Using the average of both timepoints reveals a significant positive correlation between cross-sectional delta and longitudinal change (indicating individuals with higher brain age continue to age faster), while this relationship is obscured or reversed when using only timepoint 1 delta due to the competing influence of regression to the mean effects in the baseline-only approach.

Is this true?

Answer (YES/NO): YES